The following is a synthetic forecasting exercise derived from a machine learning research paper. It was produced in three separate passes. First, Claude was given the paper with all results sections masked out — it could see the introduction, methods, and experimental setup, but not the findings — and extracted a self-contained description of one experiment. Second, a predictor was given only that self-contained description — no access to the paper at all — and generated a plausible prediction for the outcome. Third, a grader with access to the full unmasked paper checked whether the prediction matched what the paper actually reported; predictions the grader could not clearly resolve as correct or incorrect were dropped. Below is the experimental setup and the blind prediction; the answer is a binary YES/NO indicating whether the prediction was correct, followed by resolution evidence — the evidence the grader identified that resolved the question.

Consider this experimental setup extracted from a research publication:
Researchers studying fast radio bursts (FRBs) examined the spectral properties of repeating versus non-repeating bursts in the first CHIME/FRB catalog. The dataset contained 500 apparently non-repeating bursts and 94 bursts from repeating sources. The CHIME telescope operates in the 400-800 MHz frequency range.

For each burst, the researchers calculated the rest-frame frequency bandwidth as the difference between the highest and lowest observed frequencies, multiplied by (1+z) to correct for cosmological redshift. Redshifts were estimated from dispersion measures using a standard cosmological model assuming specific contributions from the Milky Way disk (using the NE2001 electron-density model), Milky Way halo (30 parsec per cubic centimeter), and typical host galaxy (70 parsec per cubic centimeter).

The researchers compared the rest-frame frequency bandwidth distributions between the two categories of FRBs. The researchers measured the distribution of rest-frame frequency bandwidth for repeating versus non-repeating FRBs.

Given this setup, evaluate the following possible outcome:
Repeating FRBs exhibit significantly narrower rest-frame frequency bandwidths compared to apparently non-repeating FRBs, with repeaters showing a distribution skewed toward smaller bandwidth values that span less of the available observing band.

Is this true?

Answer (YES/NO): YES